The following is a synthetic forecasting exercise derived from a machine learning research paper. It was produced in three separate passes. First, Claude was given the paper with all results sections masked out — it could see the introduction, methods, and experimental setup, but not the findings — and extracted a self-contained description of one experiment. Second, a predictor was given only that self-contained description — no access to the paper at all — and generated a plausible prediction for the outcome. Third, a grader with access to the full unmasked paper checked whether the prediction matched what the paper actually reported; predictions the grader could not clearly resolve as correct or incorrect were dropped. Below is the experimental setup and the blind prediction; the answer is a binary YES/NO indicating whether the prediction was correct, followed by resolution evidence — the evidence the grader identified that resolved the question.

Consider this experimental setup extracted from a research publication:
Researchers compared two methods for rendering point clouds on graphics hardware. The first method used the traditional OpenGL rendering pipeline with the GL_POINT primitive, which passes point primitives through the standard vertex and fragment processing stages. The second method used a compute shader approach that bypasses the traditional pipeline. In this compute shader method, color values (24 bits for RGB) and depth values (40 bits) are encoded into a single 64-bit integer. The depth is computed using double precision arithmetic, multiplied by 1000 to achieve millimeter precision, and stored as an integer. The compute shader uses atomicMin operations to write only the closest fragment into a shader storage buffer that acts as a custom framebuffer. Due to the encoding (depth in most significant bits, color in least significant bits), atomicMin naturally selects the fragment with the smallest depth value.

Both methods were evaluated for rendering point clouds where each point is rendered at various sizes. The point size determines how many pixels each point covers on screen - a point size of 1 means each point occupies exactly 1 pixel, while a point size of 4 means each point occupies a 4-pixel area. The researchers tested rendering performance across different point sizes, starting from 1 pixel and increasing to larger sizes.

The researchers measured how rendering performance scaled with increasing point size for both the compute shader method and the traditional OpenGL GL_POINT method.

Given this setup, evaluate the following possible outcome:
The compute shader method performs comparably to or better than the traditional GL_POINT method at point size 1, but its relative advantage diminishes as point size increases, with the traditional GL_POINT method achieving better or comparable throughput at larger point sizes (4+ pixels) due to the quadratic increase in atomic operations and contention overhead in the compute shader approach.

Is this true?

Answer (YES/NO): NO